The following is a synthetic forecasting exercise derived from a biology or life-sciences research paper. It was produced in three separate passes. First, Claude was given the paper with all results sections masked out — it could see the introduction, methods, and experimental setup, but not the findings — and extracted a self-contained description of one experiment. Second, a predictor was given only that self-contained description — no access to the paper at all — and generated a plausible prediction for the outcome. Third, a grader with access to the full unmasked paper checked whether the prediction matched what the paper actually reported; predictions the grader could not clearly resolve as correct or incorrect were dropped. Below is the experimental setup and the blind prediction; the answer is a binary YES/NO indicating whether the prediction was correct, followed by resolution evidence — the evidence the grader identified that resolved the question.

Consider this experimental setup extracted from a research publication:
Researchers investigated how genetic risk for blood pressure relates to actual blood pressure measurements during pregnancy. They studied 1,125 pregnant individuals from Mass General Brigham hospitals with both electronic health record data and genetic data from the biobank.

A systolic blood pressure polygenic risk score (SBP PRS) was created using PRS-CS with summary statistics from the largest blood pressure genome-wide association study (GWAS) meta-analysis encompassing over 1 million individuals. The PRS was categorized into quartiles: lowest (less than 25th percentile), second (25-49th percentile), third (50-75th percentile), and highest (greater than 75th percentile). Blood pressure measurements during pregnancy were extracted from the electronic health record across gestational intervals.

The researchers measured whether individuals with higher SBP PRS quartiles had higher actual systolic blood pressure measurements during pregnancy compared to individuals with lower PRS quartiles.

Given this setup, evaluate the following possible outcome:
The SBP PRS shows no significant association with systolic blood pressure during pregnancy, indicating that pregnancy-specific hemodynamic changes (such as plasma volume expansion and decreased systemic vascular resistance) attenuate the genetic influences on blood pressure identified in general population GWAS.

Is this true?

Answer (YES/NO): NO